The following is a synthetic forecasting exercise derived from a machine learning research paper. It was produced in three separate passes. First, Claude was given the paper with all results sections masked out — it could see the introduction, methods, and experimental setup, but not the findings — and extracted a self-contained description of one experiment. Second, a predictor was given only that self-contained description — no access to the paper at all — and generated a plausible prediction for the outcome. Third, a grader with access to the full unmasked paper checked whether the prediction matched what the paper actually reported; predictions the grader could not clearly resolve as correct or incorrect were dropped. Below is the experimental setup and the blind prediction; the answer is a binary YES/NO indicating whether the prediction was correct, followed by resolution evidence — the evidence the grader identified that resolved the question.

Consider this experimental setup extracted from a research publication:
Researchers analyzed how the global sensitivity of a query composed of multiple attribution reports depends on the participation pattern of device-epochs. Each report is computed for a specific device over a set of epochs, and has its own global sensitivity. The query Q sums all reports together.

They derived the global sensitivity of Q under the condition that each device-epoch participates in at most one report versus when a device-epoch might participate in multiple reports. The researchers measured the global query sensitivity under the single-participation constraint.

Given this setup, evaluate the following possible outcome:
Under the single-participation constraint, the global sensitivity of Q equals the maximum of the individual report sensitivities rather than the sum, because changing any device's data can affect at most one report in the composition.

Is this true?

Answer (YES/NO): YES